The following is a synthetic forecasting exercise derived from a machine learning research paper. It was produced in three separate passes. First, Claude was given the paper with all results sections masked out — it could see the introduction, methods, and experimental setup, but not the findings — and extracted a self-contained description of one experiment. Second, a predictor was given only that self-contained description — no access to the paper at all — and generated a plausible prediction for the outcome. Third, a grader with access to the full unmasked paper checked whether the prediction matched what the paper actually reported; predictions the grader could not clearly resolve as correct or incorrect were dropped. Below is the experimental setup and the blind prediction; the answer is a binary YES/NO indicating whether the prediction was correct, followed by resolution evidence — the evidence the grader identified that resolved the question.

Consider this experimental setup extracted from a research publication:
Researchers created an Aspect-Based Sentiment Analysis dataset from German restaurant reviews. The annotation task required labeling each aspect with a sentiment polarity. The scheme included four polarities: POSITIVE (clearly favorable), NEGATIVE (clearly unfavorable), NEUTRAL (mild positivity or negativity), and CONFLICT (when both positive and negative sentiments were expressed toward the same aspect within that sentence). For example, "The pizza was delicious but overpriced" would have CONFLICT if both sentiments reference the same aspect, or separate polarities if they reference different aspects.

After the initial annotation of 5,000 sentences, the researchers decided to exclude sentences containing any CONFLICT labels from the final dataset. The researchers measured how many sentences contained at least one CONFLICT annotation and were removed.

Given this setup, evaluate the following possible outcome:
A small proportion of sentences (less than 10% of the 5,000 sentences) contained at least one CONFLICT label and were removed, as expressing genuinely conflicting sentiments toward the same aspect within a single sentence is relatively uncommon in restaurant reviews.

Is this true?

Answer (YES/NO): YES